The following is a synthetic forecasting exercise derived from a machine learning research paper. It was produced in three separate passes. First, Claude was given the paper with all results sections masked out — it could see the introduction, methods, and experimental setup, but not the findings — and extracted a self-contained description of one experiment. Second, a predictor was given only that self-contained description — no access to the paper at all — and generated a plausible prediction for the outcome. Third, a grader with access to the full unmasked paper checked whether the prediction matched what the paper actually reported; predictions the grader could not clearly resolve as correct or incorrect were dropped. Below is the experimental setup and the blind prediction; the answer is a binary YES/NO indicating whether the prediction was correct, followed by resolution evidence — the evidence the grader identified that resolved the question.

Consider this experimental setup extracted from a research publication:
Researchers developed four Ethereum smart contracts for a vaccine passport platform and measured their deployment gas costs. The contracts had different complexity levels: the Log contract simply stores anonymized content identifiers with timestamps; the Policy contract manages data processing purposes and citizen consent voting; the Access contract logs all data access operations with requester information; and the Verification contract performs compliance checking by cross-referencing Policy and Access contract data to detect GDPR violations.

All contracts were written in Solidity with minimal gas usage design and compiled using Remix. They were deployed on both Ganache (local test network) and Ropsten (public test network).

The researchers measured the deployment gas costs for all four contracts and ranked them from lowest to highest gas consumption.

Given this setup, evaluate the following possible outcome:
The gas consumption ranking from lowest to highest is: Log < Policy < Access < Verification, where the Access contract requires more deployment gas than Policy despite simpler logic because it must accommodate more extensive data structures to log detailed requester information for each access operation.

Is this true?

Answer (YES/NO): YES